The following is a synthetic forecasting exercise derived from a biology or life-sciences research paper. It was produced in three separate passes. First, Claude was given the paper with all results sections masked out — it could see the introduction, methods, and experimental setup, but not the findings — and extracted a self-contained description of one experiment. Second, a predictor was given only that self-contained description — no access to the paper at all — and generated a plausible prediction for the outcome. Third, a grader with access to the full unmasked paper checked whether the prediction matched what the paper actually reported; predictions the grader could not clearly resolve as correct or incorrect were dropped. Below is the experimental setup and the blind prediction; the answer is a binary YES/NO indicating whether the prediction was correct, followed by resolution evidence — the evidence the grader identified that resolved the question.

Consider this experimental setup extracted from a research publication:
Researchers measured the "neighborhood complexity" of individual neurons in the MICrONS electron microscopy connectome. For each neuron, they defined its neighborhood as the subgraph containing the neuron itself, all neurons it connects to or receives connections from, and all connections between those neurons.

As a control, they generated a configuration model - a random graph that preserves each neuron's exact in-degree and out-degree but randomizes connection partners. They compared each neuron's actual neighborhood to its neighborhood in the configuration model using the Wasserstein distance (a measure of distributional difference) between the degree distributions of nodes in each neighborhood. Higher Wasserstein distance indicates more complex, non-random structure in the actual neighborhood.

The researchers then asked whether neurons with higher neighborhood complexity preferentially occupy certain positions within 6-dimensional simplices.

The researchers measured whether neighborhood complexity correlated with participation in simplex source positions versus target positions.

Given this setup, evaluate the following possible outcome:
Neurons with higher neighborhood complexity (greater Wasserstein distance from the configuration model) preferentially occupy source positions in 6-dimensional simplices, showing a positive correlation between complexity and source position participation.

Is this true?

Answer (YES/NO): YES